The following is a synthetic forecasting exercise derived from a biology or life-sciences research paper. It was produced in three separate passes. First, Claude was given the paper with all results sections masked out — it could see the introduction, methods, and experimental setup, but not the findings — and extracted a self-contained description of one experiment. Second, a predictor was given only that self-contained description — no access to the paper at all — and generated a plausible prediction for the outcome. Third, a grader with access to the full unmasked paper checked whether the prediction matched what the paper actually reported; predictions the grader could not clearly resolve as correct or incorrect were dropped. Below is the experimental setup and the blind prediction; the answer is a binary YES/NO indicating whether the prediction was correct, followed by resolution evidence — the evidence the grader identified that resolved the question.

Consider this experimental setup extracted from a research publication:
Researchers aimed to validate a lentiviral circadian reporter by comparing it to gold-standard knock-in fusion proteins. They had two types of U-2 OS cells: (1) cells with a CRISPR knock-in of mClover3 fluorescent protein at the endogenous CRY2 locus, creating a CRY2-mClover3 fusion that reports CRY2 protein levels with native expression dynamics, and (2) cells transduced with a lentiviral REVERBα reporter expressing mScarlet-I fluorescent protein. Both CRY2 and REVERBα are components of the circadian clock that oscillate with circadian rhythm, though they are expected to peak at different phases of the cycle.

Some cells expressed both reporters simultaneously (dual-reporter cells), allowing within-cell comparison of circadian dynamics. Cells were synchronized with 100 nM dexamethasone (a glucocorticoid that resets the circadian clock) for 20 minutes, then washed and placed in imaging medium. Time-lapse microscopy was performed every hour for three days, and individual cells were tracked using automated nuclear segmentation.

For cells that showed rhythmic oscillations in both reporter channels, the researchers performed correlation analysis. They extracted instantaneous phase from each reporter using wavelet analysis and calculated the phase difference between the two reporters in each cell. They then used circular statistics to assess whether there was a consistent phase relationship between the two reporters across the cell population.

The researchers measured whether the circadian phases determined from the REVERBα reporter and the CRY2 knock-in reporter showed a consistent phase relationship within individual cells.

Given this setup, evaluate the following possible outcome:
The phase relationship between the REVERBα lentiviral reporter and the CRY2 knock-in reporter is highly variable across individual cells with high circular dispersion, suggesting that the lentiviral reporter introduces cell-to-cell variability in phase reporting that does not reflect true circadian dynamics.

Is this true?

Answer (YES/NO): NO